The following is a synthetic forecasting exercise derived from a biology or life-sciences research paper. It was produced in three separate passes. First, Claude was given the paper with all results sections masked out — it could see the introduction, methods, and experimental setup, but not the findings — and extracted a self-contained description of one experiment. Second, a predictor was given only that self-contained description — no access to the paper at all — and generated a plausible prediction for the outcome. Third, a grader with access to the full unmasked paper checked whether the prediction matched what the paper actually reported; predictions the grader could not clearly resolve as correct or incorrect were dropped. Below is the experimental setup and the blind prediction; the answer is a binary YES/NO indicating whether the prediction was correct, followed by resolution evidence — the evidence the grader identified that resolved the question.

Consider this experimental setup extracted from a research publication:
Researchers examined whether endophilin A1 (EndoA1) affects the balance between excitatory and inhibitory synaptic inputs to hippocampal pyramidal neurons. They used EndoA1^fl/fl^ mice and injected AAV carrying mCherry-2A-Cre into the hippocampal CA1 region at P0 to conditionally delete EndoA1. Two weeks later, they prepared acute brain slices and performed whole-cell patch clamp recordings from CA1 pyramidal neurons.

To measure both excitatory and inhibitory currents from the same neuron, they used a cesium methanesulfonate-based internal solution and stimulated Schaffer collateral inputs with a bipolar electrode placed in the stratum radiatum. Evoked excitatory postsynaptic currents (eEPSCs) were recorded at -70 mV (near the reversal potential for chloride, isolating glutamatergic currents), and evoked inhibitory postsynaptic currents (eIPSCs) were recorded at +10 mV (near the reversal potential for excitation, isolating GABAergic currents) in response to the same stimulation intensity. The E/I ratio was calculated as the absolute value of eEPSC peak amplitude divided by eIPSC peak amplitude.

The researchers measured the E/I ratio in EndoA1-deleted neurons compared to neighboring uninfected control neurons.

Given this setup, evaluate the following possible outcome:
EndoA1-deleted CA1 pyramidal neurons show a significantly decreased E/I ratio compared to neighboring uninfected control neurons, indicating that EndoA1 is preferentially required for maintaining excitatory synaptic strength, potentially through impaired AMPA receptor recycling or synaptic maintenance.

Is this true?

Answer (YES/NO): NO